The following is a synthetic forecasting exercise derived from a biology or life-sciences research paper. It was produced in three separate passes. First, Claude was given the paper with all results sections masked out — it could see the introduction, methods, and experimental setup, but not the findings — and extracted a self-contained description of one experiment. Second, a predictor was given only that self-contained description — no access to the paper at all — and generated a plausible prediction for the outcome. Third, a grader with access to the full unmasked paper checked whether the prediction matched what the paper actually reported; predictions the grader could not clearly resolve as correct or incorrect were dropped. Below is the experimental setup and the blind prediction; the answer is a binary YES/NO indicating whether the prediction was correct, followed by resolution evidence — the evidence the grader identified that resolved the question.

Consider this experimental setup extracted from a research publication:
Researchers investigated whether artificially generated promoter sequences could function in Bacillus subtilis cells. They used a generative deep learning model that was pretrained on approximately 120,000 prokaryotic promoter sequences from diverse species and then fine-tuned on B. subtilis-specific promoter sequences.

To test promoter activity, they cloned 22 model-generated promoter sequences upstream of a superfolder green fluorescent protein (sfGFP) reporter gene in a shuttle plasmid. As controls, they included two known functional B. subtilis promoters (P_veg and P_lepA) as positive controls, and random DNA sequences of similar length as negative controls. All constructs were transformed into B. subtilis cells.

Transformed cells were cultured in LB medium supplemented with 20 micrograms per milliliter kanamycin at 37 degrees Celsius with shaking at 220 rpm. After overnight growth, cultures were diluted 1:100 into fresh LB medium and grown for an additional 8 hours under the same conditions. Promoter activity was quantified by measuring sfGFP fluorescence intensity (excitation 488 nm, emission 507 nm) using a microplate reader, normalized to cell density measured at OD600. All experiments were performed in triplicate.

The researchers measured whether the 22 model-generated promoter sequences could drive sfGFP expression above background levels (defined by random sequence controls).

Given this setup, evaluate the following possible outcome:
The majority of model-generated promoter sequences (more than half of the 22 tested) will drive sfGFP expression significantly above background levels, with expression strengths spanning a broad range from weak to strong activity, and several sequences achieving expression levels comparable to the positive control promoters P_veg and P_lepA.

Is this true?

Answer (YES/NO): YES